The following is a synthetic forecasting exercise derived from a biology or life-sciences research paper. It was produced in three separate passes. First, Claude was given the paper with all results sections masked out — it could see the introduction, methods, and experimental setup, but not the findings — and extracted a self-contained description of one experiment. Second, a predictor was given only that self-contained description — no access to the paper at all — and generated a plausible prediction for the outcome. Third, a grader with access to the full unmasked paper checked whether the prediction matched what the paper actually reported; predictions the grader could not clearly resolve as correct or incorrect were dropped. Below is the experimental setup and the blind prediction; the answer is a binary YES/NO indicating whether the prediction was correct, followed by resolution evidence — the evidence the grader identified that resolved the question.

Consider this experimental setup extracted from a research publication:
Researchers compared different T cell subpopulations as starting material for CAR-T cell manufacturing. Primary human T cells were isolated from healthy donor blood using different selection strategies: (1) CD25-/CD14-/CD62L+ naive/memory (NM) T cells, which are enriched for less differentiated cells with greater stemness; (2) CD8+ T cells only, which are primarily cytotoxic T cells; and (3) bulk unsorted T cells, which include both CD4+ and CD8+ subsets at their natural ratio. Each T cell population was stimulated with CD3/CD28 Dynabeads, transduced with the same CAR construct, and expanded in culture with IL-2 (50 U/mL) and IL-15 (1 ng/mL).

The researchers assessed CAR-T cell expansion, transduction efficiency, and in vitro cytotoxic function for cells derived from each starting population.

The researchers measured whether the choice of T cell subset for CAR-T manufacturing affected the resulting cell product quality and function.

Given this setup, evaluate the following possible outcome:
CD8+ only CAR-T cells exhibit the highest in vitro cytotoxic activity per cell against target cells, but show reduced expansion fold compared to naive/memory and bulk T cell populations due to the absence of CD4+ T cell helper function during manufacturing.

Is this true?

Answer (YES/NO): NO